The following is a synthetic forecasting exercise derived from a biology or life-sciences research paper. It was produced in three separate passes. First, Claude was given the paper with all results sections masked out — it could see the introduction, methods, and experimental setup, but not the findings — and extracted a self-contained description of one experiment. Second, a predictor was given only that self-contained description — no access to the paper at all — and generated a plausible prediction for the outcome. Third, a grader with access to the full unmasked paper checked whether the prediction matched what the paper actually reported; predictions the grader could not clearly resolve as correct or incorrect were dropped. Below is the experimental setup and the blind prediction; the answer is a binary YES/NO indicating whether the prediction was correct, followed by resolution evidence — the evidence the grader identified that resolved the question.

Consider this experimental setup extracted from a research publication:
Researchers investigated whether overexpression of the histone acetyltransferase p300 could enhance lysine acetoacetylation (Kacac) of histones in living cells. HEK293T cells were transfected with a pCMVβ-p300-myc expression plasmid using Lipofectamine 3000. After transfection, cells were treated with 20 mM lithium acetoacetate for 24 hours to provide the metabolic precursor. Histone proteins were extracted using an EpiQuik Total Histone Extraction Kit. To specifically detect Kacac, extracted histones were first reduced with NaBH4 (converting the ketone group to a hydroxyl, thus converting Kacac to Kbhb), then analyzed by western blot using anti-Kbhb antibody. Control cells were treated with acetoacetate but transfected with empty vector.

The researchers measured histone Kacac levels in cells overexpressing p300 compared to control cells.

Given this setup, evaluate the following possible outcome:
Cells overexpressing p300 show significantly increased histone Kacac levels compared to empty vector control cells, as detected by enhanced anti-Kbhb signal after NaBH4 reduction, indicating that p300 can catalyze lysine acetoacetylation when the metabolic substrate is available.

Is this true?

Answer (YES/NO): NO